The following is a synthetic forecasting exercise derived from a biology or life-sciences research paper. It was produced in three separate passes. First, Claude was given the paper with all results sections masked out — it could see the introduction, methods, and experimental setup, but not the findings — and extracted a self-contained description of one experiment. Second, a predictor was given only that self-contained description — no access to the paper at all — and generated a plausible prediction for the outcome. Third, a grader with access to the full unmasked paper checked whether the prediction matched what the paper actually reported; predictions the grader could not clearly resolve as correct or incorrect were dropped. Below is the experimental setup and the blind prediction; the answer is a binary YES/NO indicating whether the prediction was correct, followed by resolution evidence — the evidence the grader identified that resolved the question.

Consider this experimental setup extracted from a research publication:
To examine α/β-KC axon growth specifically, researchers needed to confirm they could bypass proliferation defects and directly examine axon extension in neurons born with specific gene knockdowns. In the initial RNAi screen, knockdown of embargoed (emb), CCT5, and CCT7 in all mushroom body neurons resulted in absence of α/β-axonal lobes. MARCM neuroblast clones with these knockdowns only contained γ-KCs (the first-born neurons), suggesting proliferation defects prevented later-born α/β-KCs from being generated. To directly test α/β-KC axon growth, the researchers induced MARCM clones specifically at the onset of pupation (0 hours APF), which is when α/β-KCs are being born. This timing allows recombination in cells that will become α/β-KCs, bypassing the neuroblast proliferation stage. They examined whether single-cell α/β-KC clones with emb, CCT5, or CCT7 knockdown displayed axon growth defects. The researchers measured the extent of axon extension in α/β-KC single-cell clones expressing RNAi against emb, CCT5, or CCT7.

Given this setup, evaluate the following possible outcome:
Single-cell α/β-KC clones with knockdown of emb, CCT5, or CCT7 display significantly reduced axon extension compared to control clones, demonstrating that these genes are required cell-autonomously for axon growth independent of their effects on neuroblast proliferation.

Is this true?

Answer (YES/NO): NO